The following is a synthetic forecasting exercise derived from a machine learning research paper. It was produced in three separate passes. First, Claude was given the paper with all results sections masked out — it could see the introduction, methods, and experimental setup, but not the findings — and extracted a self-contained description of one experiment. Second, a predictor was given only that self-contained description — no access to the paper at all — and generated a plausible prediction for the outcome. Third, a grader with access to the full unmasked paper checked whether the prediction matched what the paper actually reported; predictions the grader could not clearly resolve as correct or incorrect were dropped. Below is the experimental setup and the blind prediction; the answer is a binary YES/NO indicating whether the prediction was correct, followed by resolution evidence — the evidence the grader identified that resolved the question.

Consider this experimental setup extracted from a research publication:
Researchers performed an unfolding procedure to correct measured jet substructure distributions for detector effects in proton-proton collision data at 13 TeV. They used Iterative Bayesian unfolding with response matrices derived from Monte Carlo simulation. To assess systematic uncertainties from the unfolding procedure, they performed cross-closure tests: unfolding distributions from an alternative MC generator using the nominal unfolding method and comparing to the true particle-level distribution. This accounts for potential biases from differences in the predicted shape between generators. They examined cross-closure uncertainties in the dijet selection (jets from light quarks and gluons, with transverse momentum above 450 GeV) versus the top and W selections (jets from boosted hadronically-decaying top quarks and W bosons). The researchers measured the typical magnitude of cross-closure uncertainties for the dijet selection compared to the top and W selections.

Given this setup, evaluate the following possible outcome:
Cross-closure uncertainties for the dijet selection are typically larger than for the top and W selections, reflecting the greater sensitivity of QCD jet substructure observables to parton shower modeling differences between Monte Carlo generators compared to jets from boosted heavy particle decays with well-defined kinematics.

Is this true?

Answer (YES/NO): NO